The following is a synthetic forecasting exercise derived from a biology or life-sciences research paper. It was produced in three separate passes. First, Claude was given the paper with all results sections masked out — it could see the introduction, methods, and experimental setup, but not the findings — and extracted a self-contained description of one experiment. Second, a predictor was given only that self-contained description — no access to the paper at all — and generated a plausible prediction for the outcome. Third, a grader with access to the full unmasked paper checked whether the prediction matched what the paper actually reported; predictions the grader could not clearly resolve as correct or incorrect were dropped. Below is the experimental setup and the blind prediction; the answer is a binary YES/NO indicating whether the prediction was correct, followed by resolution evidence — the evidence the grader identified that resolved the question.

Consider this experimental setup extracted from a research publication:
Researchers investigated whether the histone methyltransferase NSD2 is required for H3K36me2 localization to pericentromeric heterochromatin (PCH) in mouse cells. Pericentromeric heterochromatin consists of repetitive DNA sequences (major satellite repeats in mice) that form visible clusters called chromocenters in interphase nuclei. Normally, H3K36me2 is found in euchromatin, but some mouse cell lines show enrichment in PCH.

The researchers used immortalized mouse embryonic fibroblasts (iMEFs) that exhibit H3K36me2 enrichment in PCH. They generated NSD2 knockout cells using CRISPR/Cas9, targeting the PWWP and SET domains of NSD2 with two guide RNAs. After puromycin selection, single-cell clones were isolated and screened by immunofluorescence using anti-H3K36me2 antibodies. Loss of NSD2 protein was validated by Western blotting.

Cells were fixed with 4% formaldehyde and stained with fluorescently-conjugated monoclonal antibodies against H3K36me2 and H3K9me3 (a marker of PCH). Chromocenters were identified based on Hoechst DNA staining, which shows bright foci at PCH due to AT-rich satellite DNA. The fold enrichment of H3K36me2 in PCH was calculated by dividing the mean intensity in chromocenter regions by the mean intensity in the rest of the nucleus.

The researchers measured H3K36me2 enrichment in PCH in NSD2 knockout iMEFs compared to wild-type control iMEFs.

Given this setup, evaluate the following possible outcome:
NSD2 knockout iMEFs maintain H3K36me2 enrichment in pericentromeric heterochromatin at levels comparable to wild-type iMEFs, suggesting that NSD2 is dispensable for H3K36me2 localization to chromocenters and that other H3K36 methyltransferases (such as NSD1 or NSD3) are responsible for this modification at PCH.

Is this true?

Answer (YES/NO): NO